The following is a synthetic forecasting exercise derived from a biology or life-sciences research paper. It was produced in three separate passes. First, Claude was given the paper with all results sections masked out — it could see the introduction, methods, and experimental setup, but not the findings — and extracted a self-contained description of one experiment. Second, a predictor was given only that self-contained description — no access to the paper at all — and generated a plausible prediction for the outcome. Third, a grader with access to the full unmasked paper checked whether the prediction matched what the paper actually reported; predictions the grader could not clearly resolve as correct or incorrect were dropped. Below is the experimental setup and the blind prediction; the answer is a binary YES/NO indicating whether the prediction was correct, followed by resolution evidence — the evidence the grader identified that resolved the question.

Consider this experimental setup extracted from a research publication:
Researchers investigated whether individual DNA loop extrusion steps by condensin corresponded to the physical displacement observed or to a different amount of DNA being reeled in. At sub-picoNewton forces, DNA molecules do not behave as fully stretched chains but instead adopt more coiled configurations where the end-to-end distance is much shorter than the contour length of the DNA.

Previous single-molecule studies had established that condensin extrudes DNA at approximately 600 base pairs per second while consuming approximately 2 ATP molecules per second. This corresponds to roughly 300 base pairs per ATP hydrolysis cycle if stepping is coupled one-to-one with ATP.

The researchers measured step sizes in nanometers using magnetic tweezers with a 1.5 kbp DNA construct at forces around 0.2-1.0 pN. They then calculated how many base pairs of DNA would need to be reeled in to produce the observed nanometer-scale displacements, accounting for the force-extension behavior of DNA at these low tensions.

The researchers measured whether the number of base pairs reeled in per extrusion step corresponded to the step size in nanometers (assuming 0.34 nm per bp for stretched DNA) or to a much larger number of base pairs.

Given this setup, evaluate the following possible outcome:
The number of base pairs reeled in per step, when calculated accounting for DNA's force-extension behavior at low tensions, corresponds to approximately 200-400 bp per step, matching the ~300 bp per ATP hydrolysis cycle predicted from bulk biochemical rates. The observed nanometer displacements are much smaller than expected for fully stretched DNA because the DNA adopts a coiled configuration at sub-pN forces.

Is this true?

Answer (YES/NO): NO